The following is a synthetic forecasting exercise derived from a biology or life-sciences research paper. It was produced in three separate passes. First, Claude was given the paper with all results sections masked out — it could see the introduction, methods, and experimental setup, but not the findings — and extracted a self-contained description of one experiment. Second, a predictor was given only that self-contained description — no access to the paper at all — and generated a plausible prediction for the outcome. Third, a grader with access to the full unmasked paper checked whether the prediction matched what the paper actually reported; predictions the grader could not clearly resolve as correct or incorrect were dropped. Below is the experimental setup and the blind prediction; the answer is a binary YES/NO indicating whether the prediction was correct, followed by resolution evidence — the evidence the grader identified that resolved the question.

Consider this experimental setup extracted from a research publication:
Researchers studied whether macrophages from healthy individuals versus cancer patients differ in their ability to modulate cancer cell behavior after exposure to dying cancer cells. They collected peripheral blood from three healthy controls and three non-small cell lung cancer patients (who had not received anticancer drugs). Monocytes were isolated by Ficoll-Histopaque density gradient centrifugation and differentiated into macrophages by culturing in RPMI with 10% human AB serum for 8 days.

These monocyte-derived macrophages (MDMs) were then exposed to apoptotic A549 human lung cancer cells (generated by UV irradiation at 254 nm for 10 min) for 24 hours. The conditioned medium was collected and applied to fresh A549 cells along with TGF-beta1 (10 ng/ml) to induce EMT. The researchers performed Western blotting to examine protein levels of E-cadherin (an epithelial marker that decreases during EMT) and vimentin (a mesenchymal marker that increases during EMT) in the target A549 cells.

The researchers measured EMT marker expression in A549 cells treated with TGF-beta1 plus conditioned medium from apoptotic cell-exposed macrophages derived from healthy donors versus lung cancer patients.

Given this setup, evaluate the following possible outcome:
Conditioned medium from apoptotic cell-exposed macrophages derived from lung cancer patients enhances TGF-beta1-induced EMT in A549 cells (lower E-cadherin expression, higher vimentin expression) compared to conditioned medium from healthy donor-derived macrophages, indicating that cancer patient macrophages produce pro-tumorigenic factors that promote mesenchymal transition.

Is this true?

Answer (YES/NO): NO